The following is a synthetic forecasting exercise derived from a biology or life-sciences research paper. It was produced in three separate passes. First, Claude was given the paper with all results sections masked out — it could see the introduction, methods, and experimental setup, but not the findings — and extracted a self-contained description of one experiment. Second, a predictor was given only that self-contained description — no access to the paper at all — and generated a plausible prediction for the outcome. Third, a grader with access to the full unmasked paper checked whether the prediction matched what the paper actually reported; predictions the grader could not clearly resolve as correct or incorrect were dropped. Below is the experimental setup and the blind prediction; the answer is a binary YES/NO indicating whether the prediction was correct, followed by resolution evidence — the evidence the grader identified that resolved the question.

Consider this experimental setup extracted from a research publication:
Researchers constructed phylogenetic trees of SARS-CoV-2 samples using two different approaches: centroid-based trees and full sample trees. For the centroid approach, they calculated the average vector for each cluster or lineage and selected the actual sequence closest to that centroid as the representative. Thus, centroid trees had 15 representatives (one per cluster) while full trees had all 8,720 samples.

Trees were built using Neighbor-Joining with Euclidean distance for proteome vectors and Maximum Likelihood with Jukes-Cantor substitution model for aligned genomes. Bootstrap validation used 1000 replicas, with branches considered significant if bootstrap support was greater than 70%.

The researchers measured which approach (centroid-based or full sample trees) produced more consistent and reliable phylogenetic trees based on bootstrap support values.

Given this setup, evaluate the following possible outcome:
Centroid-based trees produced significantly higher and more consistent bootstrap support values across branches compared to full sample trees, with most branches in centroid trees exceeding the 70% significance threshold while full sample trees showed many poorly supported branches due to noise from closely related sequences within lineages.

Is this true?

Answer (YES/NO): NO